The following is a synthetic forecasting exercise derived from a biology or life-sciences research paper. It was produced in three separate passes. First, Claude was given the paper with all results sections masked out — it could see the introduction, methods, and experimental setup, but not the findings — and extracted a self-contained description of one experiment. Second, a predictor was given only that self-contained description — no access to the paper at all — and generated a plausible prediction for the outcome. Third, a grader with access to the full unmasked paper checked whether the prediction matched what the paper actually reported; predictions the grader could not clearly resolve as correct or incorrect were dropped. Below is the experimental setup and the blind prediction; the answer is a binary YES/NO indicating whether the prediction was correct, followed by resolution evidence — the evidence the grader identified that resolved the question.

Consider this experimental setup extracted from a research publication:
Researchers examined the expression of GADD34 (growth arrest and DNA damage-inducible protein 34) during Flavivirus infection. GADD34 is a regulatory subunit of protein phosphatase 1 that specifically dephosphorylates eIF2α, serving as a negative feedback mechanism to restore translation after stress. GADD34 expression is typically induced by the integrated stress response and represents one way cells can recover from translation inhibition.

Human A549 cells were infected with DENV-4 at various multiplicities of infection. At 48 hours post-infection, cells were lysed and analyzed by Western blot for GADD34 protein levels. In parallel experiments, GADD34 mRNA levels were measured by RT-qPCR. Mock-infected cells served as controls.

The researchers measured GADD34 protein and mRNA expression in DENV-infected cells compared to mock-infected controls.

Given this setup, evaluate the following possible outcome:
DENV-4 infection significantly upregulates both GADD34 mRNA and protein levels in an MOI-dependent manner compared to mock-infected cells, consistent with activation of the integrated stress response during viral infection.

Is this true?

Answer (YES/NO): NO